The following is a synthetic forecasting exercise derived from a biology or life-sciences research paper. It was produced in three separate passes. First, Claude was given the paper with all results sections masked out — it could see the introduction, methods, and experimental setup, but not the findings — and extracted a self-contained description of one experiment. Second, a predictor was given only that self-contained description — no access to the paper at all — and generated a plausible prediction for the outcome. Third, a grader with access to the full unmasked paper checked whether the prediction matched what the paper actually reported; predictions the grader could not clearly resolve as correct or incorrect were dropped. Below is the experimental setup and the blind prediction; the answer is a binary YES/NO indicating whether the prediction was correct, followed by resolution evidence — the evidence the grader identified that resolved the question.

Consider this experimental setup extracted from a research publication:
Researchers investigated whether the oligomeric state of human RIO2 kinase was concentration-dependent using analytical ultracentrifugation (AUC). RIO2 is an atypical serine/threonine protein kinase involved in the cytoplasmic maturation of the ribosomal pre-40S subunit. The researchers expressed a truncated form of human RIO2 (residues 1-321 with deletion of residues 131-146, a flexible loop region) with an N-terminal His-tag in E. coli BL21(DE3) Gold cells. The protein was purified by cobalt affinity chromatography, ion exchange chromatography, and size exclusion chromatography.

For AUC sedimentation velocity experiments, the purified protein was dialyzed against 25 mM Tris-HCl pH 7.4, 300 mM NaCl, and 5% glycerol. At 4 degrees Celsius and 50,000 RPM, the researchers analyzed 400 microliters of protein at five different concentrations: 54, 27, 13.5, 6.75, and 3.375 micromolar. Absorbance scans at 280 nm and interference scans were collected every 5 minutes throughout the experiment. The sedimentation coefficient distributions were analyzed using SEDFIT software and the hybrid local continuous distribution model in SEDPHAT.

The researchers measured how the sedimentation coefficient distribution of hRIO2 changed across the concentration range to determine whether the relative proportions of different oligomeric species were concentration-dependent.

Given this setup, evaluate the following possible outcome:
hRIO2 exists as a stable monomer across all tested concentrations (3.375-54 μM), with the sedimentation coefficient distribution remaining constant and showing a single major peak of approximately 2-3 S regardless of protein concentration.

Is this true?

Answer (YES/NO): NO